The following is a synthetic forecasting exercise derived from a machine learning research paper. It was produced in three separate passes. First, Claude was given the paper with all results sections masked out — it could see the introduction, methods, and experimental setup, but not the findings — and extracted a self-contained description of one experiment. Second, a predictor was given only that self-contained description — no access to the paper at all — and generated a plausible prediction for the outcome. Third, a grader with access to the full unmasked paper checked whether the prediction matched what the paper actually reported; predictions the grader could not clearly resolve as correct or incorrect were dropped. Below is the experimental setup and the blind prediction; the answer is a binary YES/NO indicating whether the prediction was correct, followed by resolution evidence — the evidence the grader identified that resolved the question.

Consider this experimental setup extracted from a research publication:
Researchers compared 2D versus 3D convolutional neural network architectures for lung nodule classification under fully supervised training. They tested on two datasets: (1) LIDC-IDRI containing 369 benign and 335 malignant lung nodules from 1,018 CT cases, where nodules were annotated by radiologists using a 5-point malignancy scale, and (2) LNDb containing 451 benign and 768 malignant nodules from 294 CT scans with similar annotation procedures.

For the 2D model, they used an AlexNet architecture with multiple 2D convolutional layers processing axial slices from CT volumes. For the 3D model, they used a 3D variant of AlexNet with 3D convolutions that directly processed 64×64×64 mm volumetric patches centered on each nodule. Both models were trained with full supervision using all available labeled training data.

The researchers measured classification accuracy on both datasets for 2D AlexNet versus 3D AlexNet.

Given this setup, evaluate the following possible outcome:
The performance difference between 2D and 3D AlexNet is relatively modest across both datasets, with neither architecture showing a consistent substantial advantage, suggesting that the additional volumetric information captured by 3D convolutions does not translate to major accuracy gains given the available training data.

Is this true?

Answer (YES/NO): NO